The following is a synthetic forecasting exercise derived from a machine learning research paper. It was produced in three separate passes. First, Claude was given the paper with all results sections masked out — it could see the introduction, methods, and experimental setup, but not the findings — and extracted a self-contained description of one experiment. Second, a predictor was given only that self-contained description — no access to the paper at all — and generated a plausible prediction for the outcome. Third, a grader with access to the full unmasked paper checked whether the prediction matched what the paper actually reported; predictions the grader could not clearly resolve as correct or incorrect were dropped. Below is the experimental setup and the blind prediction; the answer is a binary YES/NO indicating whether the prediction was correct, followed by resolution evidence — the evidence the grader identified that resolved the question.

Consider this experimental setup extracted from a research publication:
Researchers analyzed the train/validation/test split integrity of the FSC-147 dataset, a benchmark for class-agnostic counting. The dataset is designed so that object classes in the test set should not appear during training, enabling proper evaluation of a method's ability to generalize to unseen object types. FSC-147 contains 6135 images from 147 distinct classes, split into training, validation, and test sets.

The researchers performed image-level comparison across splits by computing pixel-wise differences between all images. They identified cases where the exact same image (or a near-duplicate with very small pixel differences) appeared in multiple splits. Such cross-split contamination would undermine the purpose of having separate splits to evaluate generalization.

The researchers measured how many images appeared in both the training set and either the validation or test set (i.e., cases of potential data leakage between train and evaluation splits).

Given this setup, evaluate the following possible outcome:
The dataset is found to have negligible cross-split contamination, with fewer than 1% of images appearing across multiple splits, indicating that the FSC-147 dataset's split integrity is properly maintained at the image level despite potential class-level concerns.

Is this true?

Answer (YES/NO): NO